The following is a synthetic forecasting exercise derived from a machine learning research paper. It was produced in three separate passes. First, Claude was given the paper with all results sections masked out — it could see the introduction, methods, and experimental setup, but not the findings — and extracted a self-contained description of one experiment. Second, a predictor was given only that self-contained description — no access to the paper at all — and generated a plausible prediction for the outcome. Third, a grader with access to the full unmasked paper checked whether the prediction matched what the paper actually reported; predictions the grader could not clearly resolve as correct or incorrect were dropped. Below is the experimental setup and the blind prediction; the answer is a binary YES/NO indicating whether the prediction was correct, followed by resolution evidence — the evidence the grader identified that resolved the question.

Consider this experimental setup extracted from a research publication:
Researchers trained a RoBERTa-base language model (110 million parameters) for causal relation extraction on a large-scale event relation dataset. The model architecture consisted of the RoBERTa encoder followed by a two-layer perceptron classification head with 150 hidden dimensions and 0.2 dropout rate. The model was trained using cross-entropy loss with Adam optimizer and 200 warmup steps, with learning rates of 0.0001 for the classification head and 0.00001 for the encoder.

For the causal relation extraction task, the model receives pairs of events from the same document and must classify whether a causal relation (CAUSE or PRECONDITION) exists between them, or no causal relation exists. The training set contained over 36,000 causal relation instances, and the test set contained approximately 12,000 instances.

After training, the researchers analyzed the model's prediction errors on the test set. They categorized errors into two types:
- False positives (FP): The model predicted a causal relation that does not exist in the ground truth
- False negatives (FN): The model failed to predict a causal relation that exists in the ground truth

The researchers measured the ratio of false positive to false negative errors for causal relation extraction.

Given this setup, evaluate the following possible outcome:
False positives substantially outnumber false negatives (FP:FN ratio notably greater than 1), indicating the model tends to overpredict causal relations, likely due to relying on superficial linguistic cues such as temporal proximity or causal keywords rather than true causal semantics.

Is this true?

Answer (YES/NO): NO